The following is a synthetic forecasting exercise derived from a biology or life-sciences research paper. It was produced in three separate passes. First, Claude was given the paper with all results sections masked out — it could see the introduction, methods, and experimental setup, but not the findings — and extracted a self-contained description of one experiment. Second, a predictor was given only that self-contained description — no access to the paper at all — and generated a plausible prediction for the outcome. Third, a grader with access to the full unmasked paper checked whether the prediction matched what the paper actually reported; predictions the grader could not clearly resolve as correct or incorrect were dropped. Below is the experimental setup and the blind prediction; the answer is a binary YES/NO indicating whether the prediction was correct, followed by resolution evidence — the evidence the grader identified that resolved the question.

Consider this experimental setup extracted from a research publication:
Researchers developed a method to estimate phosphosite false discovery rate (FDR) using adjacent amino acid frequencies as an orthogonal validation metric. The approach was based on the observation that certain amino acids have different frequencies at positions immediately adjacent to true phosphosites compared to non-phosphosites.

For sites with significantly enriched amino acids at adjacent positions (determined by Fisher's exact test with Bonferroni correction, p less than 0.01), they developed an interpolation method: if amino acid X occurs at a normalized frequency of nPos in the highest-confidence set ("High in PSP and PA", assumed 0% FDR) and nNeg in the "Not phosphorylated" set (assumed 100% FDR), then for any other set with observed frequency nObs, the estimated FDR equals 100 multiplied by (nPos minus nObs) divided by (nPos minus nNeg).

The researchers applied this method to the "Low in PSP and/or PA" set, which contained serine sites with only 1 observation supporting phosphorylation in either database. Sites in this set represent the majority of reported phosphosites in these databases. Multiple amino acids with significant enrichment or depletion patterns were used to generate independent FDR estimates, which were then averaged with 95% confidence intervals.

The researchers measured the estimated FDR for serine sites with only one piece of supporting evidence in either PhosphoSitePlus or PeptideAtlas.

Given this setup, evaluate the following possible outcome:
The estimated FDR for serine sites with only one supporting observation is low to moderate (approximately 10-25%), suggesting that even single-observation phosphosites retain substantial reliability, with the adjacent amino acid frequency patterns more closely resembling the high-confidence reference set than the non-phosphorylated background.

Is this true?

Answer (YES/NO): NO